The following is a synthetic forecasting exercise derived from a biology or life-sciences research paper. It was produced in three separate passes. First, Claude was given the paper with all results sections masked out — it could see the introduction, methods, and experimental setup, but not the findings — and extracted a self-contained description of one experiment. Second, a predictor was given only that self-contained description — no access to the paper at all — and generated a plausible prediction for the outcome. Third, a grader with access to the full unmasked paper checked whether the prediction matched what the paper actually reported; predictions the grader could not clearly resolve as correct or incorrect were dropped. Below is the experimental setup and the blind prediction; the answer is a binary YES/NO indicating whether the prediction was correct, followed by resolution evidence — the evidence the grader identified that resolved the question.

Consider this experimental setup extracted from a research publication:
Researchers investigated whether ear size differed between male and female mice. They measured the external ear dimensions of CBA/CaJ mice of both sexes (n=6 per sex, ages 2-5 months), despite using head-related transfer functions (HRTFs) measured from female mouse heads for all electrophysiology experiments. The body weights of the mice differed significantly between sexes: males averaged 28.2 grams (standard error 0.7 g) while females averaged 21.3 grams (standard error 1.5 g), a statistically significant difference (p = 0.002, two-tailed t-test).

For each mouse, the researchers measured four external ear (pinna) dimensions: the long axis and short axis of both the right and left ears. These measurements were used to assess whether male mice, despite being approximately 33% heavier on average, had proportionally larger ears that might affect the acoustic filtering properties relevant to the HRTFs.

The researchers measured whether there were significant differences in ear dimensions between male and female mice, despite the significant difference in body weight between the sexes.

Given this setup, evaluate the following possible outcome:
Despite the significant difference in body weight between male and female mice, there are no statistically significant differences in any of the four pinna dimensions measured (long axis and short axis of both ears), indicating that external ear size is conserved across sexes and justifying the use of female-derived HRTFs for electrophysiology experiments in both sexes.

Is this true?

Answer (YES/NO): YES